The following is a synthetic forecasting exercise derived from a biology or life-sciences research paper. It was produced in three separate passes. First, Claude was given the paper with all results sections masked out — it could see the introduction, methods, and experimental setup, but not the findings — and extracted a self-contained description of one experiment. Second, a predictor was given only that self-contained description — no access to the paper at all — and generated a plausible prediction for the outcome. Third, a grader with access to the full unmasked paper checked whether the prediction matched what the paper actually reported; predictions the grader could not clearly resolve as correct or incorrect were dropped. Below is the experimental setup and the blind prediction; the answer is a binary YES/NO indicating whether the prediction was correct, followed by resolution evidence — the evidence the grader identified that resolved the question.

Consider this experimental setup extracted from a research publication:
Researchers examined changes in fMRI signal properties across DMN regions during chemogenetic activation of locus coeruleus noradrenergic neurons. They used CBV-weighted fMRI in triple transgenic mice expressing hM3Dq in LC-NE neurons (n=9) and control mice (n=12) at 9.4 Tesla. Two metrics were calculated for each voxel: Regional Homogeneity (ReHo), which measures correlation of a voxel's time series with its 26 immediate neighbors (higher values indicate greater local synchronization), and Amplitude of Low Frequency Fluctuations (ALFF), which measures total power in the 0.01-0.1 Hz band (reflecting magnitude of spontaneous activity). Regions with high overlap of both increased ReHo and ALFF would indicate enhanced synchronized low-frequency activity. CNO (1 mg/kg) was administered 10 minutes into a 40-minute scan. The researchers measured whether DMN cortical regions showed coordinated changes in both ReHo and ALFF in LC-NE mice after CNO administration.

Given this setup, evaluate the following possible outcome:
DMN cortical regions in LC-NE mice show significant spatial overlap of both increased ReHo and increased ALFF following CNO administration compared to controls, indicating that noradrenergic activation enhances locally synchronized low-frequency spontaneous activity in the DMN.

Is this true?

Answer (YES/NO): YES